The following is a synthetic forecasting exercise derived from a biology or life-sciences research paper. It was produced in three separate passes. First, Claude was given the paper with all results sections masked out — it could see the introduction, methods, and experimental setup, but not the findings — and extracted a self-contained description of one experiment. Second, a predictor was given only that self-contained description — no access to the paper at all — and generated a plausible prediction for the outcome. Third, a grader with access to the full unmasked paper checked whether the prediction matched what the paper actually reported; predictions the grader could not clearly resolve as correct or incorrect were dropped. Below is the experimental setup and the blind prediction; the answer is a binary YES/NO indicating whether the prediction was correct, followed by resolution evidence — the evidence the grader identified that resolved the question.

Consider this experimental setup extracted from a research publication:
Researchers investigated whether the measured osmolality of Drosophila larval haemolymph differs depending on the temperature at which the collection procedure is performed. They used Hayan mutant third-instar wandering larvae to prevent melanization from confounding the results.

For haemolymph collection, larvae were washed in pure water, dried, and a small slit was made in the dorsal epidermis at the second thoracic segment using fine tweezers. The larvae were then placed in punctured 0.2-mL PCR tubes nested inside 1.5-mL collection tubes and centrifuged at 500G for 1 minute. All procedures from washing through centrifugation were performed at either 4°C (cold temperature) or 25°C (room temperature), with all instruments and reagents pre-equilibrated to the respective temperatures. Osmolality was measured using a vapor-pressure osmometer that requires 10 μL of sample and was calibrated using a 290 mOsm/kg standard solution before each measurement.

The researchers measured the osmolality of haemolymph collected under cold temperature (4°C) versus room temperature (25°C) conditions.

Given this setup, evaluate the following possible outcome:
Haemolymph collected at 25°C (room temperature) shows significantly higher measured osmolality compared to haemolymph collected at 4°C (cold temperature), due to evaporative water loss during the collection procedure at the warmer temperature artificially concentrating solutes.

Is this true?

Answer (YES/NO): NO